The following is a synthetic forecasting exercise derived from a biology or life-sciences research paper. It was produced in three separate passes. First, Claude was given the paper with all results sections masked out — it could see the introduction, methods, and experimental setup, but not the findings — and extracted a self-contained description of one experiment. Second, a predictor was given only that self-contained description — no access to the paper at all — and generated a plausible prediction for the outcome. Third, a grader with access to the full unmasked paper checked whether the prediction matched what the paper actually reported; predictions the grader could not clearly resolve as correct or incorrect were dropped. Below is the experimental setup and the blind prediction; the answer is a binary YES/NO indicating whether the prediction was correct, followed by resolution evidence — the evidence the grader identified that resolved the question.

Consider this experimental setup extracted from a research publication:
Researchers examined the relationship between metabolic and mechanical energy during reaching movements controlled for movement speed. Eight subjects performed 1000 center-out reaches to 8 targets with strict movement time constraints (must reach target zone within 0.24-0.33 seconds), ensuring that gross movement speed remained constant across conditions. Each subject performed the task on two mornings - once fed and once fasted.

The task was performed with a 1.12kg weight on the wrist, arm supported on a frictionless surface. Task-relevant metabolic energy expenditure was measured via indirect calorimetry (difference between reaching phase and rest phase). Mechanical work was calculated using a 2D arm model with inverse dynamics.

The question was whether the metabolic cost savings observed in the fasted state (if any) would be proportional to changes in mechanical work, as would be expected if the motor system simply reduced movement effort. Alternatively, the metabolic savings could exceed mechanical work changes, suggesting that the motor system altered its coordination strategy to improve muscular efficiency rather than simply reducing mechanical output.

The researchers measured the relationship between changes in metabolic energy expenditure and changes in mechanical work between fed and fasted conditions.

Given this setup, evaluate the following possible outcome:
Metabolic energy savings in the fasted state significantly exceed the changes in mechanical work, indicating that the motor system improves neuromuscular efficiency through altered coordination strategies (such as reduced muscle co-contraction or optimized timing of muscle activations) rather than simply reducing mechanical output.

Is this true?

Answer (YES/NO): YES